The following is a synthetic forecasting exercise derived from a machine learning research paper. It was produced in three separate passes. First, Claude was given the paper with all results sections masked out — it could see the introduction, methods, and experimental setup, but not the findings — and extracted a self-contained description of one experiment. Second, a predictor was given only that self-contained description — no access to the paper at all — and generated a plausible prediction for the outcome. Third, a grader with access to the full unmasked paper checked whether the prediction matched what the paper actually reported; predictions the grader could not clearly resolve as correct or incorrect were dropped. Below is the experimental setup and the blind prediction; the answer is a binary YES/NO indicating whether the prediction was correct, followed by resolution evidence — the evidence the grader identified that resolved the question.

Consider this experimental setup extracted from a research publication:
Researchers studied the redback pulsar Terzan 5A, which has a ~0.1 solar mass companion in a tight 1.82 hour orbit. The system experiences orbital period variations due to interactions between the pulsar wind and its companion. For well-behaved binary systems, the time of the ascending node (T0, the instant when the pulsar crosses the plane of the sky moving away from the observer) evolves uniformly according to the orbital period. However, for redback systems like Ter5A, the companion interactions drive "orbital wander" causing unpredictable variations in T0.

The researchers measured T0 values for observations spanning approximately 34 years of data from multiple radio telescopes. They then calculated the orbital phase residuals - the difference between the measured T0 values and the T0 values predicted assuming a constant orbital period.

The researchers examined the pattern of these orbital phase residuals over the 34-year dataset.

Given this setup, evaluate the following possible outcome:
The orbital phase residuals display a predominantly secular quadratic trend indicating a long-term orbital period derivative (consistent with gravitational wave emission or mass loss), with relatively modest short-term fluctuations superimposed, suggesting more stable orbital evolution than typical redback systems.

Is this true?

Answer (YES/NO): NO